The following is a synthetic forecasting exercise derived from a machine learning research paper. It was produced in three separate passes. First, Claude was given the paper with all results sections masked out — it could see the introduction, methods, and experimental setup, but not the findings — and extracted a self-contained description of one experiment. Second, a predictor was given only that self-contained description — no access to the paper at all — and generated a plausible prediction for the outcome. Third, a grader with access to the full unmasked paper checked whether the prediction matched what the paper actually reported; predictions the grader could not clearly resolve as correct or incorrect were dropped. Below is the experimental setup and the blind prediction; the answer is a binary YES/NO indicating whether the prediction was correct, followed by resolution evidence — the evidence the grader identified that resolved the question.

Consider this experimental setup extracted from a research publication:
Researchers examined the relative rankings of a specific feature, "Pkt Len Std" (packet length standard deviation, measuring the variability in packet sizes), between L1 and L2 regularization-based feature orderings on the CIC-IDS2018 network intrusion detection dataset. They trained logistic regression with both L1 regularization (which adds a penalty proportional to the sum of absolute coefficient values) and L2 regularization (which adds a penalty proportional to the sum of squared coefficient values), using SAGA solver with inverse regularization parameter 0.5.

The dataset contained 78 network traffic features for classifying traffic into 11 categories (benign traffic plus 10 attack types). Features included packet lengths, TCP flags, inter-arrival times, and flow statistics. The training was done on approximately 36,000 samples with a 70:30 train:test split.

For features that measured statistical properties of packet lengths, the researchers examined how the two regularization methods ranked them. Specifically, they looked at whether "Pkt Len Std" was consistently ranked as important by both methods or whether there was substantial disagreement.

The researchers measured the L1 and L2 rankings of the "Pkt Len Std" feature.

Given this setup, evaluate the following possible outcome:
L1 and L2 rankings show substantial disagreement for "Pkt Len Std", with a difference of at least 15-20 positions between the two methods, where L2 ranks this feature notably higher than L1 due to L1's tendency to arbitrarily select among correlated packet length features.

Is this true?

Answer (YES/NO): YES